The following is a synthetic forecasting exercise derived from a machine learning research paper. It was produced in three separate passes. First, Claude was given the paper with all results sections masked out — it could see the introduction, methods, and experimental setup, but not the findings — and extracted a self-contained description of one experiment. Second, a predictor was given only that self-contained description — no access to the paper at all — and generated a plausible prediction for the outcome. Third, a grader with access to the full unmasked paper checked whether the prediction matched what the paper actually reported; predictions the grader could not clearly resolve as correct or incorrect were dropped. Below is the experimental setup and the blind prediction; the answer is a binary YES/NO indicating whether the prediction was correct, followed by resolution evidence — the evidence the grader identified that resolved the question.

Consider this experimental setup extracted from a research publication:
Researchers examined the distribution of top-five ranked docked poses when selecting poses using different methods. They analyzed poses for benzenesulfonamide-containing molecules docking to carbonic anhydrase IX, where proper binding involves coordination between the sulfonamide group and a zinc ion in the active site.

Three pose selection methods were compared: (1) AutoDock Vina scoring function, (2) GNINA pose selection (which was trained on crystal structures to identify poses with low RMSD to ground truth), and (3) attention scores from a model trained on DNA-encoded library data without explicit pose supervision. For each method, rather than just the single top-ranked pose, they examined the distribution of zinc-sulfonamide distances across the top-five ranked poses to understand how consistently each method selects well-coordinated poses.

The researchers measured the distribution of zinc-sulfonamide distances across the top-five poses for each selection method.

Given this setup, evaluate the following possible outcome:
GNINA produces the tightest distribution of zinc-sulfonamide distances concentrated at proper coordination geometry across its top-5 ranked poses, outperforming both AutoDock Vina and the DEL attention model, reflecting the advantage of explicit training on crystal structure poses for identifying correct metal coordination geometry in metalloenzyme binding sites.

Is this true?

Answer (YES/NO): NO